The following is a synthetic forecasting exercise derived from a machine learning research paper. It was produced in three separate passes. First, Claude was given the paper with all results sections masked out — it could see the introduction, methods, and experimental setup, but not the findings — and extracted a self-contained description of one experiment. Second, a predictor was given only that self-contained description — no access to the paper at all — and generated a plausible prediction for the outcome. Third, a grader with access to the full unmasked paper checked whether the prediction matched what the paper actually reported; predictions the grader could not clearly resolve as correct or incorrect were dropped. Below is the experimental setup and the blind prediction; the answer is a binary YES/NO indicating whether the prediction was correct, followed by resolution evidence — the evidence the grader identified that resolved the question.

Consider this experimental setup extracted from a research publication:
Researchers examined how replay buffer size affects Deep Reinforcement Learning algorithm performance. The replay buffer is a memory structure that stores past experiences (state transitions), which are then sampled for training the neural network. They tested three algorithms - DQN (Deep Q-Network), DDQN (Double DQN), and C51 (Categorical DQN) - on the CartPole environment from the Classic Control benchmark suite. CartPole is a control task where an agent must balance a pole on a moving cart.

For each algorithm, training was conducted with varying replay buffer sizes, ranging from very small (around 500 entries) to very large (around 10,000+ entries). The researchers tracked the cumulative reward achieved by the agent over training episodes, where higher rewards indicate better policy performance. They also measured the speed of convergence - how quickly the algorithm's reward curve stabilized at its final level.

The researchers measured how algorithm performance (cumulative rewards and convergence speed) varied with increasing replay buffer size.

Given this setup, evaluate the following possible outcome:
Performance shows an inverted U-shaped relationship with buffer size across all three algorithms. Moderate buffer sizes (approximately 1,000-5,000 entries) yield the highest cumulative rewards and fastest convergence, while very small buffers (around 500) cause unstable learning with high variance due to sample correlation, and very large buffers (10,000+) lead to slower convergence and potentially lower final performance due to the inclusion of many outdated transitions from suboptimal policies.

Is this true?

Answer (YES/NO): NO